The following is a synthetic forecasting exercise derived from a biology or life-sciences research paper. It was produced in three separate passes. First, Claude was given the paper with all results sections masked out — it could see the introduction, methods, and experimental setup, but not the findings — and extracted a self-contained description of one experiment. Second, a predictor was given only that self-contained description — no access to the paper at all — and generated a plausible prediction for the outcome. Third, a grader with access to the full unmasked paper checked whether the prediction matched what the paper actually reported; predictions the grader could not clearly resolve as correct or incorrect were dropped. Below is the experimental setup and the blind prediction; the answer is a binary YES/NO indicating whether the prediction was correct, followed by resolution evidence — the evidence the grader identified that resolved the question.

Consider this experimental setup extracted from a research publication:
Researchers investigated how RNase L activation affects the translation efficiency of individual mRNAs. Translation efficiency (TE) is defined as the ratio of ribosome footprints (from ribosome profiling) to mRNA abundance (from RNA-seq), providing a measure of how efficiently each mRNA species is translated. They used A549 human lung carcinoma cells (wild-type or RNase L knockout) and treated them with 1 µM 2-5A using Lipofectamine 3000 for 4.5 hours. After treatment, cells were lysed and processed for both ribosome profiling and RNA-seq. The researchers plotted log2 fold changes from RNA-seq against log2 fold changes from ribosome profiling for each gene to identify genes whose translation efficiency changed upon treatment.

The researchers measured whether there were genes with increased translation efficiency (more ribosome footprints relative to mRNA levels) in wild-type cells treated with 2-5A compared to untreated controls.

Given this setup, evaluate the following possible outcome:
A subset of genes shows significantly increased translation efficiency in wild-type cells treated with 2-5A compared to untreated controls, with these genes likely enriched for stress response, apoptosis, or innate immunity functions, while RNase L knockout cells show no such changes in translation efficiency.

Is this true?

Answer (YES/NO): YES